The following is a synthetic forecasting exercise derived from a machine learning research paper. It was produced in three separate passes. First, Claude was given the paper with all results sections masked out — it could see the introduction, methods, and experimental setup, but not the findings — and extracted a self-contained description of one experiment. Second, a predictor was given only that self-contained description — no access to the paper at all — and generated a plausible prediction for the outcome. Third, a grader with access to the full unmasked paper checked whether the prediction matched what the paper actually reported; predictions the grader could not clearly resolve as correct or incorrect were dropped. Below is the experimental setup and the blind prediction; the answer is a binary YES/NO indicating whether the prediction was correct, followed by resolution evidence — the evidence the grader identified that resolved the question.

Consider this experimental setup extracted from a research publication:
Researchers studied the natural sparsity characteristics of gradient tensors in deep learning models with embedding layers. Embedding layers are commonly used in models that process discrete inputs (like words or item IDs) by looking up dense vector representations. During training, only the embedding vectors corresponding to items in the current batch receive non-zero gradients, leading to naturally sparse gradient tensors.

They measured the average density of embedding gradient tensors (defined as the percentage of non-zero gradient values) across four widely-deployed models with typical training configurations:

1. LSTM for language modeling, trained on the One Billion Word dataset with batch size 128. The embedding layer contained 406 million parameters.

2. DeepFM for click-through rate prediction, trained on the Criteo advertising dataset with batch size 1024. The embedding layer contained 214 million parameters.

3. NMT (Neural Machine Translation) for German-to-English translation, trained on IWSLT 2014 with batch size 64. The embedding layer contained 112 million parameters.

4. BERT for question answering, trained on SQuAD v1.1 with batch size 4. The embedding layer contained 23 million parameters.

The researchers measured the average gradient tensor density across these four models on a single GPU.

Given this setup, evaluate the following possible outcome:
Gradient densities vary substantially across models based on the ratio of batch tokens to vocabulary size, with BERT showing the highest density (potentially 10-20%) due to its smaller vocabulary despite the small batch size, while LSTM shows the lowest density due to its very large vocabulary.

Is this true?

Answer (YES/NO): NO